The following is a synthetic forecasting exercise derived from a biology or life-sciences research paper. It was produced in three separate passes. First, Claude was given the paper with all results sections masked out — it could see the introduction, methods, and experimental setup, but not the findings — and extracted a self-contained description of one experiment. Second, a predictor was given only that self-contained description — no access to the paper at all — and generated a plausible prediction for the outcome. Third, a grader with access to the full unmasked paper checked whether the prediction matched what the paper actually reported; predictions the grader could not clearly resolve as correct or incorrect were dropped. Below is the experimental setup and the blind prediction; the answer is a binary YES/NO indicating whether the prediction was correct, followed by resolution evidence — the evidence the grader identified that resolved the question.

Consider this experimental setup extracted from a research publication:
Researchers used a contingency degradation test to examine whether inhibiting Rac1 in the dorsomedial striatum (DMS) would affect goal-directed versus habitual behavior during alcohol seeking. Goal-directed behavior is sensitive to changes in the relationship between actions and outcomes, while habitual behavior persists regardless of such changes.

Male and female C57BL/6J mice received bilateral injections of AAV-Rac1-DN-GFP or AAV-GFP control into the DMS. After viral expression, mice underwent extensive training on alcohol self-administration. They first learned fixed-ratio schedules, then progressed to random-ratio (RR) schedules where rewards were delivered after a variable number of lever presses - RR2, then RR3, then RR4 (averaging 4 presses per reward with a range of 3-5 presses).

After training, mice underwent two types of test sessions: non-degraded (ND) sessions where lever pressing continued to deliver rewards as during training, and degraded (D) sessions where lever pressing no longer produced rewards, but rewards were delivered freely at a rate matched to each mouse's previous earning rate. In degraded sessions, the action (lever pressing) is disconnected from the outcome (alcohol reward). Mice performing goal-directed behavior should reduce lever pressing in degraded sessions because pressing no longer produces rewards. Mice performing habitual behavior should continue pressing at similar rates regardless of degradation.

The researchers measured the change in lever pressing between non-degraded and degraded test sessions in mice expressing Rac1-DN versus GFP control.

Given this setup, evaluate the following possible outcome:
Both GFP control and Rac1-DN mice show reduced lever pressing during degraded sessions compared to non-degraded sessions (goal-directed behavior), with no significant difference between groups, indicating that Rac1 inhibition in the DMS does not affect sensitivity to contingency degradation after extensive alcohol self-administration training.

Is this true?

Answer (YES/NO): NO